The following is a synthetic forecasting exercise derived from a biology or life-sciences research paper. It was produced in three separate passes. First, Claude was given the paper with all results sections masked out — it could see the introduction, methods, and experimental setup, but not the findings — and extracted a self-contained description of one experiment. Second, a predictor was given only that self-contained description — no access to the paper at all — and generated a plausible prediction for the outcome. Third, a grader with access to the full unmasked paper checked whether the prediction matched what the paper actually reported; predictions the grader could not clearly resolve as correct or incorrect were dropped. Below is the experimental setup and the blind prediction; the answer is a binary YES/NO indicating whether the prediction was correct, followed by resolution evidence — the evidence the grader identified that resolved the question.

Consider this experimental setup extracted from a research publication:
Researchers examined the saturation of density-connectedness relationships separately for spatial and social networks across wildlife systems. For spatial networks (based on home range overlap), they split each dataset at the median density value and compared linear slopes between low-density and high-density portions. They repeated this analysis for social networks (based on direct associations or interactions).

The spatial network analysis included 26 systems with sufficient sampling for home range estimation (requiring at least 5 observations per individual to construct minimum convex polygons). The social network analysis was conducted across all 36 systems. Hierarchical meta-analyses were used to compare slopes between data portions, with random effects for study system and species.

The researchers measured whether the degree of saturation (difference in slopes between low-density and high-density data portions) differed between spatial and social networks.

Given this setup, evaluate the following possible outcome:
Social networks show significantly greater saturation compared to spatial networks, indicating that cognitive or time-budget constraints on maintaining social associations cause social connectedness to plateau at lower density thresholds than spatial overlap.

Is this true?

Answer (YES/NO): NO